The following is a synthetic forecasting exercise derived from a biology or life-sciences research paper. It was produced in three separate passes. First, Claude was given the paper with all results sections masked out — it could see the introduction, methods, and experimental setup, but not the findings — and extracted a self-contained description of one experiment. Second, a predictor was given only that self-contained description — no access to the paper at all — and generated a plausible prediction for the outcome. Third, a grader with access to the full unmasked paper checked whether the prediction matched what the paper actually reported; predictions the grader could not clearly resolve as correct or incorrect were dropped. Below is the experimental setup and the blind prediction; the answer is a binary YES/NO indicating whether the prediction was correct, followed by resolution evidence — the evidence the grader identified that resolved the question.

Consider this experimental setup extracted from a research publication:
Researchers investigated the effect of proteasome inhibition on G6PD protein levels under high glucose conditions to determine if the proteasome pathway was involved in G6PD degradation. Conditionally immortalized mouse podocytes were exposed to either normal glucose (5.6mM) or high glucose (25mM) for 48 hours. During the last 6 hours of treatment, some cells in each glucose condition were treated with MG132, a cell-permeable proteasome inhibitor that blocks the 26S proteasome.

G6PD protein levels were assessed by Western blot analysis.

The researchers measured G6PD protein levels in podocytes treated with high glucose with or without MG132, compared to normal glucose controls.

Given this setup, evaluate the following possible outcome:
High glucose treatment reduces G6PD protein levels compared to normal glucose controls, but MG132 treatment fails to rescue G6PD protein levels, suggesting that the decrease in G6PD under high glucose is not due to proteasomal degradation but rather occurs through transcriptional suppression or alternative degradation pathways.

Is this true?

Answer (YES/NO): NO